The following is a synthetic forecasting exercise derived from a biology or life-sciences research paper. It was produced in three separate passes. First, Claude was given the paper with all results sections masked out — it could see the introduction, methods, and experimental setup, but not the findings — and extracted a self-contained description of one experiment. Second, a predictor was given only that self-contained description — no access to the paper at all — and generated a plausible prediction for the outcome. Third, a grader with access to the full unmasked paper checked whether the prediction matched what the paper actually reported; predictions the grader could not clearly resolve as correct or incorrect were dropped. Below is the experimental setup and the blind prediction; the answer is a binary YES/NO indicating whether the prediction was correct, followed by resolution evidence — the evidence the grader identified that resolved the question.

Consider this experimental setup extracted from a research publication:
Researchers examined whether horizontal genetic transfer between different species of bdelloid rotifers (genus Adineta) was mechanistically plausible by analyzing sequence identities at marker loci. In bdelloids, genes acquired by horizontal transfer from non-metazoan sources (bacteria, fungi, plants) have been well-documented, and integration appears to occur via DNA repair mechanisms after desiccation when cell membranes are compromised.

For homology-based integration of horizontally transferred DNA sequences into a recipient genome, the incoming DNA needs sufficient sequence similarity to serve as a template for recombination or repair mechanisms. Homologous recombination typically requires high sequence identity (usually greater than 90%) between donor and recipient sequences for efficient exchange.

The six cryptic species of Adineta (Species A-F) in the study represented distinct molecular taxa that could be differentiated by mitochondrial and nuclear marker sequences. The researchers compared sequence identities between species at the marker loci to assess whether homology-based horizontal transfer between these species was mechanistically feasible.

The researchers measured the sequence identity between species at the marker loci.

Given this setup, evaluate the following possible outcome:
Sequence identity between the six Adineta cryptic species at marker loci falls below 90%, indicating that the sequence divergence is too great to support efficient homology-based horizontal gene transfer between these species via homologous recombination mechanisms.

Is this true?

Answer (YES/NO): YES